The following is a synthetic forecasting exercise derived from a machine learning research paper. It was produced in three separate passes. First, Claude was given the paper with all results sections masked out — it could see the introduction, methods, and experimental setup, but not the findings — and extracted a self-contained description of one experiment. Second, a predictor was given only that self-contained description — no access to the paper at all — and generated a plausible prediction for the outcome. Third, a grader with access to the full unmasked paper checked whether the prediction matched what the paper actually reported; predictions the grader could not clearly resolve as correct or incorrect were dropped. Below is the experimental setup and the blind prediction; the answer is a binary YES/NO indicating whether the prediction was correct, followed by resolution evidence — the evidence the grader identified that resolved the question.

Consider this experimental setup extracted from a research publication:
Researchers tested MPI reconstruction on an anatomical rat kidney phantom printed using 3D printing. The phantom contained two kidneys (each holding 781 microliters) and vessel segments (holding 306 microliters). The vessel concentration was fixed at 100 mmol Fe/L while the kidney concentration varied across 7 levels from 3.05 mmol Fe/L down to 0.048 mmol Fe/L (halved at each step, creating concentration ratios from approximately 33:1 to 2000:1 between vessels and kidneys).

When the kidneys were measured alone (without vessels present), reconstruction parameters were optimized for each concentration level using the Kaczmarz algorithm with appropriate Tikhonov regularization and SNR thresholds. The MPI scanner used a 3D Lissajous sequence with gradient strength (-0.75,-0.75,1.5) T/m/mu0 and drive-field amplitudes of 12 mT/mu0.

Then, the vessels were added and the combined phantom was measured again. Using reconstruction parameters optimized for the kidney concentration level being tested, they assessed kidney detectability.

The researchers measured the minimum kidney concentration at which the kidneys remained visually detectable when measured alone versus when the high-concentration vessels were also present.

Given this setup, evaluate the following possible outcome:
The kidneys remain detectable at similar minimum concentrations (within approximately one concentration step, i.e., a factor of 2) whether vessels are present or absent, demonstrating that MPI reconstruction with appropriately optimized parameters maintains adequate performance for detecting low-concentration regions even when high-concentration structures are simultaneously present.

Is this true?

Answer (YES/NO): NO